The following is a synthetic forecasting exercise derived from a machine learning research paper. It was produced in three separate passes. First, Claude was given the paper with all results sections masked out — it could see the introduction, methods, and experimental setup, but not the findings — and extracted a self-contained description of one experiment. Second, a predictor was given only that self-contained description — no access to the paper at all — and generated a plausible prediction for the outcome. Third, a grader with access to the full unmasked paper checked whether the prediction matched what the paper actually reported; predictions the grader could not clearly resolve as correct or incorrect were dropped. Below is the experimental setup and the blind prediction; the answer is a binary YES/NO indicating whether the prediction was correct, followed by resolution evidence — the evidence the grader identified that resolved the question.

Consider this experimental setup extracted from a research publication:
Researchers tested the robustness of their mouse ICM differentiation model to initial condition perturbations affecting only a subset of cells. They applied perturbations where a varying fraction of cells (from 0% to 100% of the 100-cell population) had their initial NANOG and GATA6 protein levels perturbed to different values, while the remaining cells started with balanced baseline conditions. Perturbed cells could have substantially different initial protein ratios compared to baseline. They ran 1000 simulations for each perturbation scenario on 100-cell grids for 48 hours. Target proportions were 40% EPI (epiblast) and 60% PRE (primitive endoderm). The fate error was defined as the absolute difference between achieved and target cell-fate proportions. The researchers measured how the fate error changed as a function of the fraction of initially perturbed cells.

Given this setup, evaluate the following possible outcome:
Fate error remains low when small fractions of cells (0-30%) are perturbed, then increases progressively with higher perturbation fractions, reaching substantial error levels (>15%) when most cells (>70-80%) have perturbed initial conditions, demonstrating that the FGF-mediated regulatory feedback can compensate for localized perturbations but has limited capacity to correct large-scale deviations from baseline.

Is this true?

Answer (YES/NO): NO